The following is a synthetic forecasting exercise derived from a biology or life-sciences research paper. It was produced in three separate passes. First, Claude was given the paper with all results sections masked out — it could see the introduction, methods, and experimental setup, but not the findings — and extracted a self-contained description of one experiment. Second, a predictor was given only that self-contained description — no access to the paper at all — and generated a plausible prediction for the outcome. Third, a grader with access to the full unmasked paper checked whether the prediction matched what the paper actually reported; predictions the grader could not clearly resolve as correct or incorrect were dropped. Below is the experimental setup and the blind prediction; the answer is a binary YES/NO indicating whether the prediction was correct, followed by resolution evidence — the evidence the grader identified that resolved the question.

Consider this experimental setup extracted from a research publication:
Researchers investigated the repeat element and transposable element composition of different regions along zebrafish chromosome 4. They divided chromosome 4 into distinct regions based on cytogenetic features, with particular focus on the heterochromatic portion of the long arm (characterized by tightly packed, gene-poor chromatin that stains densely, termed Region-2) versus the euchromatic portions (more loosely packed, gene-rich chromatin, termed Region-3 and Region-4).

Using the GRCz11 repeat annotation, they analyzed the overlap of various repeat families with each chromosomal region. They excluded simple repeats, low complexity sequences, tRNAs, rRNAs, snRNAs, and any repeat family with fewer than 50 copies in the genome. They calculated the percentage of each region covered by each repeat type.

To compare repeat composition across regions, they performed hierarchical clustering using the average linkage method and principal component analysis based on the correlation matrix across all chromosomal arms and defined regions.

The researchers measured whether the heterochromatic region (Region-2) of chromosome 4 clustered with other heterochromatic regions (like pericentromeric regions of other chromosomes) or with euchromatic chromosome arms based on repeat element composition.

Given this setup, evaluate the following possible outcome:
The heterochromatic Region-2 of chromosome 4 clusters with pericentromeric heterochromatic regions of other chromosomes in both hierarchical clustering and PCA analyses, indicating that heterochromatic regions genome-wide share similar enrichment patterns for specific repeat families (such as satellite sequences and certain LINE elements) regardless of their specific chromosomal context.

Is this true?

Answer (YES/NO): NO